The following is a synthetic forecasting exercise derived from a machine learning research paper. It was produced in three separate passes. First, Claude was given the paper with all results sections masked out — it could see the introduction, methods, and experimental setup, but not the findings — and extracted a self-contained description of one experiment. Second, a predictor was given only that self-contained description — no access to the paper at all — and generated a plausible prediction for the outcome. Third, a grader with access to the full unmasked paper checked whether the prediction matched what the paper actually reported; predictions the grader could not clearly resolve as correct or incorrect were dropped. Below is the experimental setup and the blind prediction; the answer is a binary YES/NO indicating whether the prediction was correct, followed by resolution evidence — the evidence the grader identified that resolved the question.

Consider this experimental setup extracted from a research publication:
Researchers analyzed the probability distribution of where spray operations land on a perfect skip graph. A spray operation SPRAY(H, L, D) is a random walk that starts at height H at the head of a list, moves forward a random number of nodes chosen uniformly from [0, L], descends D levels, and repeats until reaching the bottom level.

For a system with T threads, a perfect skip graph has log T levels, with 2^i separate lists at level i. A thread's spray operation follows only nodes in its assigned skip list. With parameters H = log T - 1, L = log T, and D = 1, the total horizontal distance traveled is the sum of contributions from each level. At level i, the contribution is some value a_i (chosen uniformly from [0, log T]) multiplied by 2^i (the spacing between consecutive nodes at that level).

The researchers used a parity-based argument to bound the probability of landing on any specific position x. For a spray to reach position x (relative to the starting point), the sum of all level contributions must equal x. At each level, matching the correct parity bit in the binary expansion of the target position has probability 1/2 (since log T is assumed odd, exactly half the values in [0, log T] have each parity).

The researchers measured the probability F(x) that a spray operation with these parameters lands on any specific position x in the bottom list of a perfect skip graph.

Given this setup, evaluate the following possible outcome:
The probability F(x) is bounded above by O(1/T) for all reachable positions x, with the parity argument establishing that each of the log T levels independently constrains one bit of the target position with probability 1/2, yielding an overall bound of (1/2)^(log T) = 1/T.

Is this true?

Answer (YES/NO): YES